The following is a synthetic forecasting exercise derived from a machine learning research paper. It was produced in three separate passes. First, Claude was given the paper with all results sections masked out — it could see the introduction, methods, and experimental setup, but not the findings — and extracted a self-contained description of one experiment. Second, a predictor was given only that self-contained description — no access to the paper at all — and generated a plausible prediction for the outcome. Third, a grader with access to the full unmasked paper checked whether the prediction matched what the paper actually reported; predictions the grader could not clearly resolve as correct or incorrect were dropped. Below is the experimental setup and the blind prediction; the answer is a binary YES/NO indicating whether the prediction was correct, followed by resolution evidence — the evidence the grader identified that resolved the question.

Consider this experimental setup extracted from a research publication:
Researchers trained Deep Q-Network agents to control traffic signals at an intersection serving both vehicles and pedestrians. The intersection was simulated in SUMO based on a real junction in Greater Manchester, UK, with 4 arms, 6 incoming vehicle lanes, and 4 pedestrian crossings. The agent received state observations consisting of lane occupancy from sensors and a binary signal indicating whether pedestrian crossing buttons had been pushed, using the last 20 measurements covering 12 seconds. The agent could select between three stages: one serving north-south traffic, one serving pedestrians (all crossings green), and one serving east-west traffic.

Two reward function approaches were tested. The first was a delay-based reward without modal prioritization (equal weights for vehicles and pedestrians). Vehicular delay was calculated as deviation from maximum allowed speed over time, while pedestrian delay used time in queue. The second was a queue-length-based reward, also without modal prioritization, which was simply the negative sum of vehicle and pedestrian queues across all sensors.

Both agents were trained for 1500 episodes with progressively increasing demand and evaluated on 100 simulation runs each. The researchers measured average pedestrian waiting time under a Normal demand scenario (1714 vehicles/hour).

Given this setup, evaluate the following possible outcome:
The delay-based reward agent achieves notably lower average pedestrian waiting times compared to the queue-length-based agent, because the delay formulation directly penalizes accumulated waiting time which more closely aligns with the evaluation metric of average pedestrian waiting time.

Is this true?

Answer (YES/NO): NO